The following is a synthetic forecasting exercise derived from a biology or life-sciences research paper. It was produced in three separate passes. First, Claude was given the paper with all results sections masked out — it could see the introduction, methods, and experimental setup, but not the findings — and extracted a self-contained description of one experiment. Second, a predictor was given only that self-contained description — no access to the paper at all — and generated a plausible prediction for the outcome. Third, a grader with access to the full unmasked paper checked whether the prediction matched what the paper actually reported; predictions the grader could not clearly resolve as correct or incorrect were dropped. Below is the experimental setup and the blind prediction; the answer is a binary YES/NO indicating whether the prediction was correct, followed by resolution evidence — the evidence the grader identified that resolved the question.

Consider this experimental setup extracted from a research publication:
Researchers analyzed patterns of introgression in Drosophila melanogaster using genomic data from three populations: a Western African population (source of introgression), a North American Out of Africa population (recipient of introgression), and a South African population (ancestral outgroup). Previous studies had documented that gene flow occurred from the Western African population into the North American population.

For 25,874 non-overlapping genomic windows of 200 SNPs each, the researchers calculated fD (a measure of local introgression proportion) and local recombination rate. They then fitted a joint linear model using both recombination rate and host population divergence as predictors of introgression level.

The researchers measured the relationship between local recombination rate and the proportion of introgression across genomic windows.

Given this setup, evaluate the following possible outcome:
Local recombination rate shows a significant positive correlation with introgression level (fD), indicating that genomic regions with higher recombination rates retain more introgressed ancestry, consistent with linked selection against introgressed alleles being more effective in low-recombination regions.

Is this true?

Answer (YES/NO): NO